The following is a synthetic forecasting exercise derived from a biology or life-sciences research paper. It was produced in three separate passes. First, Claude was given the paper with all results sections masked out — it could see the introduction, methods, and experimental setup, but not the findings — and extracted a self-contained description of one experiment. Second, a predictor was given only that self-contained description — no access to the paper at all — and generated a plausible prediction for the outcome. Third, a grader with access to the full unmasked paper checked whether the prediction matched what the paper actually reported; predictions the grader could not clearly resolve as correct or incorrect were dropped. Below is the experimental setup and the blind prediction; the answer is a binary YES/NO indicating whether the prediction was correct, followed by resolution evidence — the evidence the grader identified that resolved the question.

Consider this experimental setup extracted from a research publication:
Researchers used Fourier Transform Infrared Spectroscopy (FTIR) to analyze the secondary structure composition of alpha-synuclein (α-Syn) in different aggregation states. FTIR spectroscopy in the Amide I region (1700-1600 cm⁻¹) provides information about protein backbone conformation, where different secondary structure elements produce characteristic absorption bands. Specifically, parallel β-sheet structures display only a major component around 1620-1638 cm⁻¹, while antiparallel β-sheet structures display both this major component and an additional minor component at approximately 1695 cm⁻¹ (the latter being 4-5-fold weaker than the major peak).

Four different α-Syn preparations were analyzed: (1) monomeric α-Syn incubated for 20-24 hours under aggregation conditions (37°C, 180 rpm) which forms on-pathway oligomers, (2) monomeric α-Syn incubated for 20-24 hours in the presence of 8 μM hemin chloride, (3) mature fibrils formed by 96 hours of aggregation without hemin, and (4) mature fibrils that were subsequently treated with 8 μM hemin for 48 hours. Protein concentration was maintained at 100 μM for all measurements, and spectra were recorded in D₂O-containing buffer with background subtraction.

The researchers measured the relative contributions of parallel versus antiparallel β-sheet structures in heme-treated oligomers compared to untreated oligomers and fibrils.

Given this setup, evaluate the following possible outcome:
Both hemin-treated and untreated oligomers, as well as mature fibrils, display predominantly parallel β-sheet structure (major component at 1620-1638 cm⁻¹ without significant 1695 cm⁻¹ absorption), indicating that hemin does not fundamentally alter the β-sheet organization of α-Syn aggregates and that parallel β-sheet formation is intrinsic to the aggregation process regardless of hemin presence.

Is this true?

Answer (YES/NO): NO